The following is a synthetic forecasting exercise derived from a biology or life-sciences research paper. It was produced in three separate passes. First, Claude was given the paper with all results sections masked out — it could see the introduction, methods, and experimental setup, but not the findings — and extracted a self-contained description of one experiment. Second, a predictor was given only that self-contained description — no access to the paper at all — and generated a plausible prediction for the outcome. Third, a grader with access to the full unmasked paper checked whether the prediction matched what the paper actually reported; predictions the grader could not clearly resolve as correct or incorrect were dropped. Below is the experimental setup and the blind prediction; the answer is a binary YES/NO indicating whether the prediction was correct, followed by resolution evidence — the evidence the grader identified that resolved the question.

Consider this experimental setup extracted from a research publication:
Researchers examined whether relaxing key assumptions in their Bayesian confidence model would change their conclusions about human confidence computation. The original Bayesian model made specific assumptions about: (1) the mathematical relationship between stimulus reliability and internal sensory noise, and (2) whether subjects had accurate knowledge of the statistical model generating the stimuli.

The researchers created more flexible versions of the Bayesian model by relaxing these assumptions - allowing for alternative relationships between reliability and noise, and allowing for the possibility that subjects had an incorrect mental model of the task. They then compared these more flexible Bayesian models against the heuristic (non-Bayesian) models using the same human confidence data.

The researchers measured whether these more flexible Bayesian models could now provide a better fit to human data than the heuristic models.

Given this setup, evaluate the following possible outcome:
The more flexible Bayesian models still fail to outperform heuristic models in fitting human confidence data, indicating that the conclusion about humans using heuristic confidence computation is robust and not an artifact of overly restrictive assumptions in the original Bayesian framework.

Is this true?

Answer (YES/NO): YES